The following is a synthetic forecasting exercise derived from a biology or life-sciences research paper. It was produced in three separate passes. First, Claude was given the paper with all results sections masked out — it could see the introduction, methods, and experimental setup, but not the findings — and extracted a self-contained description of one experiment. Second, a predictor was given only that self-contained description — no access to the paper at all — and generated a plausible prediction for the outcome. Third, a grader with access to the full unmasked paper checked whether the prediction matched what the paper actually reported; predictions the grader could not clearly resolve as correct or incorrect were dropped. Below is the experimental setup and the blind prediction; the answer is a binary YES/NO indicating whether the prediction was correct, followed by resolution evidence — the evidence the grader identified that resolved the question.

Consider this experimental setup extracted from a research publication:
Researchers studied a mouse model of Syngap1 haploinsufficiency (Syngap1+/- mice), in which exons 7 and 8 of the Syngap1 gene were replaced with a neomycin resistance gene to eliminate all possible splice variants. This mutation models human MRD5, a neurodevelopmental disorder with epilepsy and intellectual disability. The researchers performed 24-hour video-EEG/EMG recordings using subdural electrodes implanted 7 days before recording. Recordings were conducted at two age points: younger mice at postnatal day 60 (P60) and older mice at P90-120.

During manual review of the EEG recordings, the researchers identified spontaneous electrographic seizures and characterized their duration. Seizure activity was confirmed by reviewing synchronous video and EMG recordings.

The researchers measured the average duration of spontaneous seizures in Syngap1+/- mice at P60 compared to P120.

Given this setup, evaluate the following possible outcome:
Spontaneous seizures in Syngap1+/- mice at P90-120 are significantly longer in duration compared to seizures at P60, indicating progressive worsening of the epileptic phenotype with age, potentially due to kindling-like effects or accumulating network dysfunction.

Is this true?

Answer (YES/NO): YES